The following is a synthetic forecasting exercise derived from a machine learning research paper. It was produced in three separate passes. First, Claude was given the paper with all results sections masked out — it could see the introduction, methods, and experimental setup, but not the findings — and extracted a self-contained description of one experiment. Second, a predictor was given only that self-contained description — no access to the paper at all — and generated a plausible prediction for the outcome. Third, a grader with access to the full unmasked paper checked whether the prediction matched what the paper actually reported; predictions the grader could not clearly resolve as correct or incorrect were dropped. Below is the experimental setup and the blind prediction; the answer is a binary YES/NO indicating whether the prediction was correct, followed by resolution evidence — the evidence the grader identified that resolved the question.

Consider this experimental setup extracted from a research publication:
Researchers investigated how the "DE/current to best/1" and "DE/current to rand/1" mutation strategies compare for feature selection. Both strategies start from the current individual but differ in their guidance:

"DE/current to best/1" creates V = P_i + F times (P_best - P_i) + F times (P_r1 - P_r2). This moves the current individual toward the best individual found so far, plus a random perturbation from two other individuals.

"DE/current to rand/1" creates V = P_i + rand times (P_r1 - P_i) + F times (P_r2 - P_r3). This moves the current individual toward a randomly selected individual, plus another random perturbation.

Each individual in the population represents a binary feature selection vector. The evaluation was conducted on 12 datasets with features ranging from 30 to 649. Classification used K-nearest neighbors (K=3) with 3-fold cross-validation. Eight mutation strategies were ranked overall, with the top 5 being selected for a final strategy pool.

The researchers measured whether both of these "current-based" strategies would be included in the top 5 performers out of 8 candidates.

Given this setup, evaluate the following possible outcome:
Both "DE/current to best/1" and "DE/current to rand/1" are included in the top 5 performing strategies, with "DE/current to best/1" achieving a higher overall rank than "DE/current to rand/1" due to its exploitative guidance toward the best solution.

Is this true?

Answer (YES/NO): NO